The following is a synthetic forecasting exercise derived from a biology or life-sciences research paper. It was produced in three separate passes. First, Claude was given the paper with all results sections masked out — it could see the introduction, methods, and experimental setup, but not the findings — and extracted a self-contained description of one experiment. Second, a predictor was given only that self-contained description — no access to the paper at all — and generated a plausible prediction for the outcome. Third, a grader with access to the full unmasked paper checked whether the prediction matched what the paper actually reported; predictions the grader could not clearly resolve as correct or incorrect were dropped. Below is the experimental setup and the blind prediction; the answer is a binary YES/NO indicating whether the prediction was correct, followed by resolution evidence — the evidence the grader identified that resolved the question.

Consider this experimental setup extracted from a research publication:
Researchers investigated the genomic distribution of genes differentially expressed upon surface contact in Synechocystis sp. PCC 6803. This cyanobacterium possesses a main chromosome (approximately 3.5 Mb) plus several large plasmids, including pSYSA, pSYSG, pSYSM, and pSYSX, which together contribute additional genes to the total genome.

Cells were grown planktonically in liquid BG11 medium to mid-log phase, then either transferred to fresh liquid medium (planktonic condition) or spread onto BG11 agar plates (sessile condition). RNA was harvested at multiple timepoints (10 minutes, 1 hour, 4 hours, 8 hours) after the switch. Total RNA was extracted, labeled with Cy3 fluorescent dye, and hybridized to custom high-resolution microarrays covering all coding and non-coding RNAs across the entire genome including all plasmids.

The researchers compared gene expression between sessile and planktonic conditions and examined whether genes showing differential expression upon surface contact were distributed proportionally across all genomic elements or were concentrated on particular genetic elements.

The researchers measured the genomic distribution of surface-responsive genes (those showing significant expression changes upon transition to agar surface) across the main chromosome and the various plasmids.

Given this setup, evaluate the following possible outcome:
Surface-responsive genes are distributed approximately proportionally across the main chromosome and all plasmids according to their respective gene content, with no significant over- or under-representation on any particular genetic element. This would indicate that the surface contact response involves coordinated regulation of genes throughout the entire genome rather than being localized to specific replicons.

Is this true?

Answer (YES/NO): NO